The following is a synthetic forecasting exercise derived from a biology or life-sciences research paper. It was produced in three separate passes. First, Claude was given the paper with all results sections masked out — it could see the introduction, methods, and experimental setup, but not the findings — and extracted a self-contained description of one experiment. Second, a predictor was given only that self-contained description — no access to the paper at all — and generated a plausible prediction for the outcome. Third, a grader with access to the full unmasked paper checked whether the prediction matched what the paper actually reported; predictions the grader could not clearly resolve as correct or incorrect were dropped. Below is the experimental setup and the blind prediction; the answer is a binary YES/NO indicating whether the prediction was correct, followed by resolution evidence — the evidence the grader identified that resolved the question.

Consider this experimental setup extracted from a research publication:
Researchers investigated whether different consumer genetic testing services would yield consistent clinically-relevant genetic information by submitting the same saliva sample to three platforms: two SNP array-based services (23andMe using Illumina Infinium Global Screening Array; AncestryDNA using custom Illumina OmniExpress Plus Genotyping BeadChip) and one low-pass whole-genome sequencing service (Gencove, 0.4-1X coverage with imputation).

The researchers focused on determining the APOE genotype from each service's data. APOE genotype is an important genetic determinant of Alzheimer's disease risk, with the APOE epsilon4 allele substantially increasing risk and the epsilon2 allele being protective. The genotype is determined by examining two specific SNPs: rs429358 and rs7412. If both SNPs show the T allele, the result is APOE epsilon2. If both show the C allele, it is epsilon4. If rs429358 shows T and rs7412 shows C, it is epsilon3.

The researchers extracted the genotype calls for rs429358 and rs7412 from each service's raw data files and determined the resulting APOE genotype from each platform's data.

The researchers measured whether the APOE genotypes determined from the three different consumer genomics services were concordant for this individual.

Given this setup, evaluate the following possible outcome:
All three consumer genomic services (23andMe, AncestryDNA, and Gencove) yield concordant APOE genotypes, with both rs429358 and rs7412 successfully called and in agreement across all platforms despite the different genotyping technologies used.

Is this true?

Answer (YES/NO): NO